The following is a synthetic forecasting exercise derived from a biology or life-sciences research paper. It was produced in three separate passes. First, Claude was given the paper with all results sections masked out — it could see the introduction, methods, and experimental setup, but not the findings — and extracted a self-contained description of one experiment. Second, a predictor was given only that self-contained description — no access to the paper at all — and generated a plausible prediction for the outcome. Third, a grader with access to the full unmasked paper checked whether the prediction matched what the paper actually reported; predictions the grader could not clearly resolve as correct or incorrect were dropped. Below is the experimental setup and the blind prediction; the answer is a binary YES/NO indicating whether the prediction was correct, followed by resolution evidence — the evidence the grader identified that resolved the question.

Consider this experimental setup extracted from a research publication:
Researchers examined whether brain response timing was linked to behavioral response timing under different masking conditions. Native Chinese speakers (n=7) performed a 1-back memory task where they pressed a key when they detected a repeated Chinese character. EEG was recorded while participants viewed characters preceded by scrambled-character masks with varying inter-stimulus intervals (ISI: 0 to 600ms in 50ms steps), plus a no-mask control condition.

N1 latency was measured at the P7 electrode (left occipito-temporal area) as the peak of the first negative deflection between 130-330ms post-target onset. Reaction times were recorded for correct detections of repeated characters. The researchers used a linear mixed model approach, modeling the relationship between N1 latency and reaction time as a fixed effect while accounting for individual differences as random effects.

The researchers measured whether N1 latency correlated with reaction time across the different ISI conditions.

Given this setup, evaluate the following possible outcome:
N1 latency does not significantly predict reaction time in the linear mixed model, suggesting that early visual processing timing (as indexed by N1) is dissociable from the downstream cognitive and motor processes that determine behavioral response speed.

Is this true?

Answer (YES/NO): NO